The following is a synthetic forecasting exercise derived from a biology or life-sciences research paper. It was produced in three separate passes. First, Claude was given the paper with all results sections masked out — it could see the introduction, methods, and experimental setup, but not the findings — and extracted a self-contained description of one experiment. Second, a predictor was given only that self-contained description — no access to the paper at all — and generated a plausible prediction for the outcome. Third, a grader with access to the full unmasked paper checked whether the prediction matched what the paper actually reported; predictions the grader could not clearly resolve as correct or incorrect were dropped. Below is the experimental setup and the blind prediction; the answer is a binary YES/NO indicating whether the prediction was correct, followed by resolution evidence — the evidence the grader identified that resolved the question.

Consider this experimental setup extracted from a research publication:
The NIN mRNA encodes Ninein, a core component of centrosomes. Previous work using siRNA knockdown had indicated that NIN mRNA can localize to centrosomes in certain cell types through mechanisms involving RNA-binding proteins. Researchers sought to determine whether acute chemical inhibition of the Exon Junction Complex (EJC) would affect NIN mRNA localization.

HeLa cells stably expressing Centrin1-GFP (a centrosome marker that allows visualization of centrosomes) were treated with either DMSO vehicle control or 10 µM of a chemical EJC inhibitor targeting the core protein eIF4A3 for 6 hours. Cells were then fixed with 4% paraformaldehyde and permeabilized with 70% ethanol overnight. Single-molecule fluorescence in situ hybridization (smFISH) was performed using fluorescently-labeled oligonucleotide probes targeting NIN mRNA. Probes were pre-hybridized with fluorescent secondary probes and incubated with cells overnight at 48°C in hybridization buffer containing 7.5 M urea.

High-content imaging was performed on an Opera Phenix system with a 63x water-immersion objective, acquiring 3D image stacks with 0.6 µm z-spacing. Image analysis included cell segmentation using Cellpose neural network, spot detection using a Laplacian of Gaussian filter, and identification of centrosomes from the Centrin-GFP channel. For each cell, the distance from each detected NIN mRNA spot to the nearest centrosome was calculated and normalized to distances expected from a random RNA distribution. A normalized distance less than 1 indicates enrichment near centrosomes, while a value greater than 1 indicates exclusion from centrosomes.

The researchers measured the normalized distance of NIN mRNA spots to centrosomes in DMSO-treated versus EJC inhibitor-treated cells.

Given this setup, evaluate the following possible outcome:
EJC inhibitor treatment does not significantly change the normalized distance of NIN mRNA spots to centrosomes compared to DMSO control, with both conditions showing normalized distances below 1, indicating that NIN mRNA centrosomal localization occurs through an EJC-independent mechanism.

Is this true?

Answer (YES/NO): NO